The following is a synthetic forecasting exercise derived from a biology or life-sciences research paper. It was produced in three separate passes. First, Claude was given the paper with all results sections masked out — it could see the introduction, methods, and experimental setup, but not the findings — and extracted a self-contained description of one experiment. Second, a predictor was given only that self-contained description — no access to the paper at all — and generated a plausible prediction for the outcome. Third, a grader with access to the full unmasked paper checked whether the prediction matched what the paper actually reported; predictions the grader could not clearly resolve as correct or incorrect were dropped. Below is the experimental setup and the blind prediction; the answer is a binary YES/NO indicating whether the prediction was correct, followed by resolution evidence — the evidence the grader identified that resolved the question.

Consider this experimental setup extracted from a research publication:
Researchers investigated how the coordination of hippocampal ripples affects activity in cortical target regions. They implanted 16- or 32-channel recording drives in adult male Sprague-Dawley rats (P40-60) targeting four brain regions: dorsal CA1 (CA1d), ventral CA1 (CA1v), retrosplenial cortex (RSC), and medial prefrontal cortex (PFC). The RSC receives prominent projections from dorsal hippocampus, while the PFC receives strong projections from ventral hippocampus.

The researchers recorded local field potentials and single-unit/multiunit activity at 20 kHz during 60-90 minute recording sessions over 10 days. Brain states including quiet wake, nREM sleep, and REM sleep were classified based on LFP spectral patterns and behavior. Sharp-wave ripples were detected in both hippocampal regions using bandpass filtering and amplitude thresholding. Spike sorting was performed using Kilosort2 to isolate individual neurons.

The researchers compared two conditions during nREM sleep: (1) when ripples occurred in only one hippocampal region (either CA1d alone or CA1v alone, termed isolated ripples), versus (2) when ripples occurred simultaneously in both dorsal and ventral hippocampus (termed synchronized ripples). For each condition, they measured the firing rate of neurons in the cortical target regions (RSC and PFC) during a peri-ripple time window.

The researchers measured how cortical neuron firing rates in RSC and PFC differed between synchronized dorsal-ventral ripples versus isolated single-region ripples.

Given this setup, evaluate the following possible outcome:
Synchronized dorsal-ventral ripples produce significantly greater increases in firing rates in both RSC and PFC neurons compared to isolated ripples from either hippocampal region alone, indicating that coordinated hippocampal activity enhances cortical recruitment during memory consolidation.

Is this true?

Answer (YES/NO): NO